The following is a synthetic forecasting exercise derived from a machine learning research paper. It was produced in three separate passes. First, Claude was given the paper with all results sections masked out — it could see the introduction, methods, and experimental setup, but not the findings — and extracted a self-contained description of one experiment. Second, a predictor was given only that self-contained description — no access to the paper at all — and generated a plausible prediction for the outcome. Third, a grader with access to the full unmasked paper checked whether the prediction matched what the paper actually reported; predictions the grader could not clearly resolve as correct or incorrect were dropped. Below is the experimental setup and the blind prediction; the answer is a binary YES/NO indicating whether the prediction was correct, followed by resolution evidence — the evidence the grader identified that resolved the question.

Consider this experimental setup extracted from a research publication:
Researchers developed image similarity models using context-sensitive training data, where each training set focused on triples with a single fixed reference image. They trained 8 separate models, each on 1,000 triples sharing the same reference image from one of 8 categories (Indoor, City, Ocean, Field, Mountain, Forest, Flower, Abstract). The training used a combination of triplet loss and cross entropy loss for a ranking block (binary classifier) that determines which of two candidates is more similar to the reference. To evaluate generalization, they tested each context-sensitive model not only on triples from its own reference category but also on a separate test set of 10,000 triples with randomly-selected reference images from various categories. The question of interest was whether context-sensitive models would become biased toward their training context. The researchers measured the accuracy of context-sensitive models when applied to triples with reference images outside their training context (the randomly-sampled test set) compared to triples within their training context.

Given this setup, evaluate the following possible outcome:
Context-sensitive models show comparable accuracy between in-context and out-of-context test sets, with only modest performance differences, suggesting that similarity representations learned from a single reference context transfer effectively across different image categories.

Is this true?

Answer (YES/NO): NO